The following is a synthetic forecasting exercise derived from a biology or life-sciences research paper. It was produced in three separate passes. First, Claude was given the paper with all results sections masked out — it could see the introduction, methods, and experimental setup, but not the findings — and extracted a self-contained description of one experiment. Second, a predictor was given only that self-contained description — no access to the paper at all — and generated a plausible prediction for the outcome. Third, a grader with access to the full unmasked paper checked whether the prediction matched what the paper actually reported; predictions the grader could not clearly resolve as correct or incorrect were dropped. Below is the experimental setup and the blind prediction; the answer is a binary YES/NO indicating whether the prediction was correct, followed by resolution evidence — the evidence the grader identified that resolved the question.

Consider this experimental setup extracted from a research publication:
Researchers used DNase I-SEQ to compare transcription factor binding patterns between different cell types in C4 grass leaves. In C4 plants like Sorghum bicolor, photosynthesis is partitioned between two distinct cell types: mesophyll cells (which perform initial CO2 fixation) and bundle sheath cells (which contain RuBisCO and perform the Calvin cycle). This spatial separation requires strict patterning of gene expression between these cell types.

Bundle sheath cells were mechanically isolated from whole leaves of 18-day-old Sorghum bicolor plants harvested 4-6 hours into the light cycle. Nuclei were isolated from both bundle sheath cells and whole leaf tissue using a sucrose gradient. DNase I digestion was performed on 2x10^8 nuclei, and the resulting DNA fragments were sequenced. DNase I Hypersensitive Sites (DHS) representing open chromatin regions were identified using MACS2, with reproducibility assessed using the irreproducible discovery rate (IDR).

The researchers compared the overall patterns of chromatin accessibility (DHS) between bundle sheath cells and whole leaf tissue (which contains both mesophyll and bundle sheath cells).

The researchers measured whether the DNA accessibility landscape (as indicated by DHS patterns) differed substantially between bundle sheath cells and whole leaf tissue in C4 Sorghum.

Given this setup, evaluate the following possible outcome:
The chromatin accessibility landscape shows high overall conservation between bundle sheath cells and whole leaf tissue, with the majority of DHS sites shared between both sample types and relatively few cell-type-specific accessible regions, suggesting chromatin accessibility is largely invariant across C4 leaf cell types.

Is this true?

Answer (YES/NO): YES